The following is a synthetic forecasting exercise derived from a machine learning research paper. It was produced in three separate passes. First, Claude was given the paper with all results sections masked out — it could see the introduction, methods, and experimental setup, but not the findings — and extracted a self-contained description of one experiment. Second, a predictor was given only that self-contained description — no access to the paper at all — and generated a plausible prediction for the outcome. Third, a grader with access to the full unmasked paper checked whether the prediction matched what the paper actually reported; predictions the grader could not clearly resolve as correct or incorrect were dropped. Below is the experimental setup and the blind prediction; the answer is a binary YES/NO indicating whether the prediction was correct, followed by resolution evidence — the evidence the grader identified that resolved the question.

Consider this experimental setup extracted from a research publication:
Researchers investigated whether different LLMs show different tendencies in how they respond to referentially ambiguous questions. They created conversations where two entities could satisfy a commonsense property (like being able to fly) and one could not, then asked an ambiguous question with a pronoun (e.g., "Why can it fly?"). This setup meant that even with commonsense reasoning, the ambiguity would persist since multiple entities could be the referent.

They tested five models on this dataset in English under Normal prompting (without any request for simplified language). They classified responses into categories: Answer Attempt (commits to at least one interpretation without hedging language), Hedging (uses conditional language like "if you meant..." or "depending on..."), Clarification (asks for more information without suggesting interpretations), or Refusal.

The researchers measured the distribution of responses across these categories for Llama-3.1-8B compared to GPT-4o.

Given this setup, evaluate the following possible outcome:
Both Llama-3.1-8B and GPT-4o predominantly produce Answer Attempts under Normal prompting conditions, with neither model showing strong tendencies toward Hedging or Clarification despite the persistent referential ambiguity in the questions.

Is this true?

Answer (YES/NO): NO